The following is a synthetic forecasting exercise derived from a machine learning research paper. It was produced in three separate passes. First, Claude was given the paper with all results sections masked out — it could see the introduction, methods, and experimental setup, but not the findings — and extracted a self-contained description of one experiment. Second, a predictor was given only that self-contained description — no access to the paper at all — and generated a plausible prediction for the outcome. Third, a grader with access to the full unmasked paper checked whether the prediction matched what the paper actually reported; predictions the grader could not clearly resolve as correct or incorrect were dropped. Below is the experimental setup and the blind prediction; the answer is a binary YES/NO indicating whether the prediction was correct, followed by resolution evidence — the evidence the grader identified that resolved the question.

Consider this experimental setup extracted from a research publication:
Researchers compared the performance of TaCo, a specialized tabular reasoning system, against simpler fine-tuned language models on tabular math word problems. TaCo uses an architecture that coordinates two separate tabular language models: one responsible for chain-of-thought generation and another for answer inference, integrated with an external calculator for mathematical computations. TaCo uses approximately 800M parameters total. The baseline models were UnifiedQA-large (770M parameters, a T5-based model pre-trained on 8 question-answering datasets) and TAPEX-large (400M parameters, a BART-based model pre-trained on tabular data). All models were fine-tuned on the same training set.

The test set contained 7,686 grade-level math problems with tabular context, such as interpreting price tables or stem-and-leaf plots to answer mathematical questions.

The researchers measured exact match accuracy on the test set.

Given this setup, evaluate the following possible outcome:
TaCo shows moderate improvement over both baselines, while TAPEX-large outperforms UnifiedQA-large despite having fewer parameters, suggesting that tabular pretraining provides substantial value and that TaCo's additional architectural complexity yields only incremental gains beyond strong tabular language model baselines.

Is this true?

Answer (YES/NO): NO